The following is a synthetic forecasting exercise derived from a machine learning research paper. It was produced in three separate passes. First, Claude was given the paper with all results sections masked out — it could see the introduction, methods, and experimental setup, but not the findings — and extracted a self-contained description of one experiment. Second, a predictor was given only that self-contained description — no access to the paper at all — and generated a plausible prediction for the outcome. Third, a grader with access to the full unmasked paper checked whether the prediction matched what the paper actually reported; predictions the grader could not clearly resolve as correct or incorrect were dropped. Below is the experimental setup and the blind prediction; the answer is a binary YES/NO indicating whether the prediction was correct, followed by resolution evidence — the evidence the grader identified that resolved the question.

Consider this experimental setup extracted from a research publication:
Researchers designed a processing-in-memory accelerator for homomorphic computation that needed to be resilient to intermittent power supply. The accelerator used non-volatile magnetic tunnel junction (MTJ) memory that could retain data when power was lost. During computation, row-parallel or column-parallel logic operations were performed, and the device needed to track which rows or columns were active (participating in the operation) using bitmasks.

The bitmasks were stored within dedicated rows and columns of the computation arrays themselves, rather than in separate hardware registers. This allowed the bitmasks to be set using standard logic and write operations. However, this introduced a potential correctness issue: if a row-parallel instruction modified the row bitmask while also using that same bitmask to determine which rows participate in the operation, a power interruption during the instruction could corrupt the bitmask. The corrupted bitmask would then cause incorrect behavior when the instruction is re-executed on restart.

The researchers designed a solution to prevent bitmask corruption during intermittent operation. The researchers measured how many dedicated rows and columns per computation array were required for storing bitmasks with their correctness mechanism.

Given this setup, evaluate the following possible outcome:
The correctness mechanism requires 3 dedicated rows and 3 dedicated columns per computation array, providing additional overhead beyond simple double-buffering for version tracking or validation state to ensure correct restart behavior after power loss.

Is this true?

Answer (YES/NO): NO